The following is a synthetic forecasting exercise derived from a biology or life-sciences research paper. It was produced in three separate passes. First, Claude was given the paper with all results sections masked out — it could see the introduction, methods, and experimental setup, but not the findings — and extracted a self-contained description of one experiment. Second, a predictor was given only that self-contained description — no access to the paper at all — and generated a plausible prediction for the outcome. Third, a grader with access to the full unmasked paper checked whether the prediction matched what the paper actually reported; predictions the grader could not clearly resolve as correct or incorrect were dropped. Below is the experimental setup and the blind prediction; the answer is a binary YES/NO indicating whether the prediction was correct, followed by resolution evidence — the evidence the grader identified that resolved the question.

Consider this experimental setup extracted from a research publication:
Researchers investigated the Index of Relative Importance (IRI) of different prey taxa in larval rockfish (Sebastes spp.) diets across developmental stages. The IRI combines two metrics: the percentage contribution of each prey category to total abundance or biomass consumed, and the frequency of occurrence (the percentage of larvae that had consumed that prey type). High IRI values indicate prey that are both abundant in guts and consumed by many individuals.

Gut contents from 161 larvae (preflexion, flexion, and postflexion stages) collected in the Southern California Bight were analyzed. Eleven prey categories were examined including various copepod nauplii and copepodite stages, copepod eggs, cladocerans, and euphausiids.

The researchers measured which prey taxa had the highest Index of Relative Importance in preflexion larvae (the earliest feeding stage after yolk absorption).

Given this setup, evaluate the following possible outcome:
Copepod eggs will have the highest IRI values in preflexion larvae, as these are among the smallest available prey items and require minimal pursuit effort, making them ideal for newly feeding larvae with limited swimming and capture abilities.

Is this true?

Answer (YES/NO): NO